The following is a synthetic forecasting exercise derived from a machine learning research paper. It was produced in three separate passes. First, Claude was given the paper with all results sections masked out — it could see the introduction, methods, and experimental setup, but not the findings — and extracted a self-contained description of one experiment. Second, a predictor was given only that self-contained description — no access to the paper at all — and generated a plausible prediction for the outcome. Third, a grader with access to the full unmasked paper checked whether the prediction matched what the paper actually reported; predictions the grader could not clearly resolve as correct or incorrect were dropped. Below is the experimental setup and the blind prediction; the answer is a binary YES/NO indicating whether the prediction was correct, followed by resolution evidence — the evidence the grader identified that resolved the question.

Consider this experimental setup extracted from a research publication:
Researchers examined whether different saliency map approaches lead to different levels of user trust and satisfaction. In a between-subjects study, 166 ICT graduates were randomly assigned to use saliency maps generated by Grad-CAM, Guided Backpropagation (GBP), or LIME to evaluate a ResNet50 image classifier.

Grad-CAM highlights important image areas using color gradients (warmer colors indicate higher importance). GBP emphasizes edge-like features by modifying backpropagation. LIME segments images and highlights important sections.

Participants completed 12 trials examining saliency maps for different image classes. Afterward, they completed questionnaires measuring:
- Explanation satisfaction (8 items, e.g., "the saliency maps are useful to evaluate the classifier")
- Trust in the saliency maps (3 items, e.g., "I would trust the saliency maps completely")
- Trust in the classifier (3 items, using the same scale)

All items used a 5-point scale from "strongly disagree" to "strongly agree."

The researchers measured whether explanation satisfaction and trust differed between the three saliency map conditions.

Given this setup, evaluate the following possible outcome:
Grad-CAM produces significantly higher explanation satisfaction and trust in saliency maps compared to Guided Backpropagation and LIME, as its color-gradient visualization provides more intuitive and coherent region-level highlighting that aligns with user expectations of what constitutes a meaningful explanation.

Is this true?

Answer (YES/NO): NO